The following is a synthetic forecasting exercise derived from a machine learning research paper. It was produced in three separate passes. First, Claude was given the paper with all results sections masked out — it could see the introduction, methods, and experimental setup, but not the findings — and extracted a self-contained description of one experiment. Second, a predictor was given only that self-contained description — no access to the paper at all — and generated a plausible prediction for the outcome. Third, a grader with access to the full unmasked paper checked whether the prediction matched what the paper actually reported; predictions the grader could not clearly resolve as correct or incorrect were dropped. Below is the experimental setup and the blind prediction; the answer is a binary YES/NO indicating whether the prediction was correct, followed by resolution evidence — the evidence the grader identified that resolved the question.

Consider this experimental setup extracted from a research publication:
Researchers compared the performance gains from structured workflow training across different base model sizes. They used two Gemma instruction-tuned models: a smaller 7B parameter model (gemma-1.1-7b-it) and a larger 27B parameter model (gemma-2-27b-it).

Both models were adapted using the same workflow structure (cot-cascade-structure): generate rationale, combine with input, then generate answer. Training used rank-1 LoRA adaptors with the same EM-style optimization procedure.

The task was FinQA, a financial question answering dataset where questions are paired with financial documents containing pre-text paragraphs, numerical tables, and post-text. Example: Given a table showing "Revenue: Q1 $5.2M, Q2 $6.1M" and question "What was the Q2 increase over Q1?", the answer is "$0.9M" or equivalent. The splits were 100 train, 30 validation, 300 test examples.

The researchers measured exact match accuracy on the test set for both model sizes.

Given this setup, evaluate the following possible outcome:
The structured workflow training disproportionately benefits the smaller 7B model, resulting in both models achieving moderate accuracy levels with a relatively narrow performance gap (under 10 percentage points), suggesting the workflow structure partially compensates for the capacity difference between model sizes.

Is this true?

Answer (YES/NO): NO